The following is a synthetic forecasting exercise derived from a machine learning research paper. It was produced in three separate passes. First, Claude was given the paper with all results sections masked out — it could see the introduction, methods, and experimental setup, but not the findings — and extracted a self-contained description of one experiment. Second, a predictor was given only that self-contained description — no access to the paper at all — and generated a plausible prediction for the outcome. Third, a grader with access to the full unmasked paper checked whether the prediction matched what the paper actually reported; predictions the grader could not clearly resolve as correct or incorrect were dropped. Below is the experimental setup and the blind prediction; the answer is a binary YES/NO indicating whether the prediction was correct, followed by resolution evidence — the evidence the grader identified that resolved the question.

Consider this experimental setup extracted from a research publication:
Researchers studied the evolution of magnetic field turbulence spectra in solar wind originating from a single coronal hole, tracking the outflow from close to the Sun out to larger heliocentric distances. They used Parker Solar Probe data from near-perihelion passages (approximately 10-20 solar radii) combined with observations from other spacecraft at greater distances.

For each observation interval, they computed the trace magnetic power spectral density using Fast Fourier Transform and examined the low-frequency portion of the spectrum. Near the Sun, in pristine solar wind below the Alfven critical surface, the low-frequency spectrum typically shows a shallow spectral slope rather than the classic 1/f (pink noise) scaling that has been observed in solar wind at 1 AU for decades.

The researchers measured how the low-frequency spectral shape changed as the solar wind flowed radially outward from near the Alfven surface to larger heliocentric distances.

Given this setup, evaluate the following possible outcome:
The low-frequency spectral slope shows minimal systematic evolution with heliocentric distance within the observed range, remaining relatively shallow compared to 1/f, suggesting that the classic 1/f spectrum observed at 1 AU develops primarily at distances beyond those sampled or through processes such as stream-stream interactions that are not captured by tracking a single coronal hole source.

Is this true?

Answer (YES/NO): NO